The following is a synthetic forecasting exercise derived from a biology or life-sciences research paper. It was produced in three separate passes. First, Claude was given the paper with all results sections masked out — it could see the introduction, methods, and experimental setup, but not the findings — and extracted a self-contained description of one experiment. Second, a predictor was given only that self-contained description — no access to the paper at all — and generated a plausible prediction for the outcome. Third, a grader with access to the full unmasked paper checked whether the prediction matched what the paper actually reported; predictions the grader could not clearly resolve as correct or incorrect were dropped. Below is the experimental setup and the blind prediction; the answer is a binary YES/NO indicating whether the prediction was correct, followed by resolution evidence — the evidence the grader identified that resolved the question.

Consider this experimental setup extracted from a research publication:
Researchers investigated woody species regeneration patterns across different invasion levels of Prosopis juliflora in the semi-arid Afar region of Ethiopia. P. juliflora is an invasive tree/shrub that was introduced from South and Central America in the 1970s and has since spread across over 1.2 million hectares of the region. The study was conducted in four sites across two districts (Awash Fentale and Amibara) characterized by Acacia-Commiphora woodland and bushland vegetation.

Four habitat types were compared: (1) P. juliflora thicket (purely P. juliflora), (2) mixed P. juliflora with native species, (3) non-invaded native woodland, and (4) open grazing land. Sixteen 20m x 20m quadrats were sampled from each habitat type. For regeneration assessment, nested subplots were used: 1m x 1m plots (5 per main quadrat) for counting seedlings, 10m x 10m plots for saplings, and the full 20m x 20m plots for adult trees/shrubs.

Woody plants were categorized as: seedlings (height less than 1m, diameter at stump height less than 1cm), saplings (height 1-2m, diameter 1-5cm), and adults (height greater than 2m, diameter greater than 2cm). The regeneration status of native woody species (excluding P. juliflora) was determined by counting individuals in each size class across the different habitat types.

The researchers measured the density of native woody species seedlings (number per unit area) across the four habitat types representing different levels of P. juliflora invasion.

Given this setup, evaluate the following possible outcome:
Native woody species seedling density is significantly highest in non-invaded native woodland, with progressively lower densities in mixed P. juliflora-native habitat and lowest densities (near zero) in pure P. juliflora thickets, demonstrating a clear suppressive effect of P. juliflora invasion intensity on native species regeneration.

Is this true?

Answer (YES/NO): NO